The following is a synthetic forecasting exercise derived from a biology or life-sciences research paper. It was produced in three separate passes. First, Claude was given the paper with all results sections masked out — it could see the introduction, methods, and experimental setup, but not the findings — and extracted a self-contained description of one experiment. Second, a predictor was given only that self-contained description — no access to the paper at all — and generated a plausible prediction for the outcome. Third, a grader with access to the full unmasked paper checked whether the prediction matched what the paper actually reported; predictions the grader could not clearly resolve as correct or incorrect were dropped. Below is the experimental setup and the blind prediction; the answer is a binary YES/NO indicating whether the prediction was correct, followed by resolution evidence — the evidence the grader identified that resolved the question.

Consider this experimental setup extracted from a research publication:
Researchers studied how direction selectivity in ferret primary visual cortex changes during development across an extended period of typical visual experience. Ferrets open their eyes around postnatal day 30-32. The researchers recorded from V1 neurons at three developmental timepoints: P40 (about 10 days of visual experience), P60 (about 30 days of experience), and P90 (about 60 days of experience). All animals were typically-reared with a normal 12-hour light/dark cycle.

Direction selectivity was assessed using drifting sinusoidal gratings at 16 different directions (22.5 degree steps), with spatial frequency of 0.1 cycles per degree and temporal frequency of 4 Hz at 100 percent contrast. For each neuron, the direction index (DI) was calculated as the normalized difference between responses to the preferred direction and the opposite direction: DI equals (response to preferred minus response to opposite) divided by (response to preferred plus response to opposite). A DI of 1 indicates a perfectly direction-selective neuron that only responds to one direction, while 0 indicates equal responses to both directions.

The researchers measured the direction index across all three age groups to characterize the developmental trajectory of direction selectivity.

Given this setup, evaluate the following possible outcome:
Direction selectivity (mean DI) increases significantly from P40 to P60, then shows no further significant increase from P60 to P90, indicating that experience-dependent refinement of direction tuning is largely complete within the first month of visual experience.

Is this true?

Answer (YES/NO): NO